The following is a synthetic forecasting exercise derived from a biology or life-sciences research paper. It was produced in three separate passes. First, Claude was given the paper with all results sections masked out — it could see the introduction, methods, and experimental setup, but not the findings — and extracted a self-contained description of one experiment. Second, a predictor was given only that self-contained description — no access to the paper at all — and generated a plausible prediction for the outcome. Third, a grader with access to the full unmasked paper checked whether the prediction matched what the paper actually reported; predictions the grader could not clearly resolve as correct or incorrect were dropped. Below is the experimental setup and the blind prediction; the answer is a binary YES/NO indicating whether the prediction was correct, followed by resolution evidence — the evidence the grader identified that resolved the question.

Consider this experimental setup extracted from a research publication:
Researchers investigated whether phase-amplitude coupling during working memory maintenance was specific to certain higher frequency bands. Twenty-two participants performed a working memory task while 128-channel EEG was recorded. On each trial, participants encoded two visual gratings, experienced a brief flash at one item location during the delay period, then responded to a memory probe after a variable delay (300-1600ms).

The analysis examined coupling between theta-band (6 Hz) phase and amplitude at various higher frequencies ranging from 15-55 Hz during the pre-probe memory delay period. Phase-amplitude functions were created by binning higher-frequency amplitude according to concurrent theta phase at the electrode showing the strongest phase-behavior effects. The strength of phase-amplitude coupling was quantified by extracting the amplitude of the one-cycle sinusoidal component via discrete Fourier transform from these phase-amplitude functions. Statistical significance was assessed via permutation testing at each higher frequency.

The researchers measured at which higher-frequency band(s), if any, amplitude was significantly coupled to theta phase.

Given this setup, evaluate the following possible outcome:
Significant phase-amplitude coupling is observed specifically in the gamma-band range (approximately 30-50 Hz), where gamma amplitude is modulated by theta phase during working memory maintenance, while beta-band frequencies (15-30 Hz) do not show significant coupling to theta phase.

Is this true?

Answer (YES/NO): NO